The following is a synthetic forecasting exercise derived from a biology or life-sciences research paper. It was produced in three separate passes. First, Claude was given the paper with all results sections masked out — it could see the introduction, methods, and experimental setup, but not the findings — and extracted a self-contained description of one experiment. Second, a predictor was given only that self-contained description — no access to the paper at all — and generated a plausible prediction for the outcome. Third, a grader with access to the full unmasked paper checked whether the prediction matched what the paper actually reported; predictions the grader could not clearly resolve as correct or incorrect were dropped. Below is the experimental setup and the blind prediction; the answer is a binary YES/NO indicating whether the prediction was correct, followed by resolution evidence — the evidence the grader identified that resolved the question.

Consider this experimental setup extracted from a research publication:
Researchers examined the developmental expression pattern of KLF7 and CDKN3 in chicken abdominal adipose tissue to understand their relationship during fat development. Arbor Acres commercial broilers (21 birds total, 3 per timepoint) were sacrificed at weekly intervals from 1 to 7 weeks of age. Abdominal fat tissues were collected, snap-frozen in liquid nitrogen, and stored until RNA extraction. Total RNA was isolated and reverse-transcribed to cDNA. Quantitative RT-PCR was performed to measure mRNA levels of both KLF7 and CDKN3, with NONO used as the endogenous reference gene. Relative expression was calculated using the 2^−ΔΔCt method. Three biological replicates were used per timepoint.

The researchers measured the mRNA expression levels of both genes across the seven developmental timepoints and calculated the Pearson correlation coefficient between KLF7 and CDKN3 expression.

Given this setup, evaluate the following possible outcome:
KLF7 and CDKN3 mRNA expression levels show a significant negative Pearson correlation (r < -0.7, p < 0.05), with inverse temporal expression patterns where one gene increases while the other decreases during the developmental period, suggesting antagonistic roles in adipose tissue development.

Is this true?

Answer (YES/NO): NO